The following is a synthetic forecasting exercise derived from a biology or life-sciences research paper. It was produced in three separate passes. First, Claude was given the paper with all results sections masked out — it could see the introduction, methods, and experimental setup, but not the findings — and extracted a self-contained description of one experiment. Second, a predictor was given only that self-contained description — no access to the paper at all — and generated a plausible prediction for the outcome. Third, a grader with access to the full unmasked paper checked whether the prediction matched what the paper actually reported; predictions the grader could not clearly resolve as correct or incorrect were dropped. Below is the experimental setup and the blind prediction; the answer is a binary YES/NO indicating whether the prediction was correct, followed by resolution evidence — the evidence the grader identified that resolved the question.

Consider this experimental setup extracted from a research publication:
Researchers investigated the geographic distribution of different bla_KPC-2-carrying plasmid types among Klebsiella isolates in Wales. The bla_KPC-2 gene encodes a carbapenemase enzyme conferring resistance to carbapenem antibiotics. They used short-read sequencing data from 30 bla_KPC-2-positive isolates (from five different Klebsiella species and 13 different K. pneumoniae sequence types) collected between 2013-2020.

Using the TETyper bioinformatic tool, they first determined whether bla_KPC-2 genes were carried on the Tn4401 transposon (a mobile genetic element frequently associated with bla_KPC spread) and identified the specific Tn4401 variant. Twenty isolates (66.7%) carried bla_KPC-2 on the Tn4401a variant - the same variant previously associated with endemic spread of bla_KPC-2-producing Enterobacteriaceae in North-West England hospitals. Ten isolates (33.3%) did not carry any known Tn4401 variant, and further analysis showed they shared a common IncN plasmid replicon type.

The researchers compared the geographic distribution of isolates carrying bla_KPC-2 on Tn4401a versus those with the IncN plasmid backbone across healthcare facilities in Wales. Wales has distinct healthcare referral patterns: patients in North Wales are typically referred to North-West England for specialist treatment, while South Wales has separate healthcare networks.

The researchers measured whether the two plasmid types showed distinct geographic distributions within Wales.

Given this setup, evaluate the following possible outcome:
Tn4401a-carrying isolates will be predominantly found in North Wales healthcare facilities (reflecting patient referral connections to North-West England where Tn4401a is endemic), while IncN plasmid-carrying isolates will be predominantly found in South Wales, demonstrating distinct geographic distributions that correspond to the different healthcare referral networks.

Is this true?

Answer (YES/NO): YES